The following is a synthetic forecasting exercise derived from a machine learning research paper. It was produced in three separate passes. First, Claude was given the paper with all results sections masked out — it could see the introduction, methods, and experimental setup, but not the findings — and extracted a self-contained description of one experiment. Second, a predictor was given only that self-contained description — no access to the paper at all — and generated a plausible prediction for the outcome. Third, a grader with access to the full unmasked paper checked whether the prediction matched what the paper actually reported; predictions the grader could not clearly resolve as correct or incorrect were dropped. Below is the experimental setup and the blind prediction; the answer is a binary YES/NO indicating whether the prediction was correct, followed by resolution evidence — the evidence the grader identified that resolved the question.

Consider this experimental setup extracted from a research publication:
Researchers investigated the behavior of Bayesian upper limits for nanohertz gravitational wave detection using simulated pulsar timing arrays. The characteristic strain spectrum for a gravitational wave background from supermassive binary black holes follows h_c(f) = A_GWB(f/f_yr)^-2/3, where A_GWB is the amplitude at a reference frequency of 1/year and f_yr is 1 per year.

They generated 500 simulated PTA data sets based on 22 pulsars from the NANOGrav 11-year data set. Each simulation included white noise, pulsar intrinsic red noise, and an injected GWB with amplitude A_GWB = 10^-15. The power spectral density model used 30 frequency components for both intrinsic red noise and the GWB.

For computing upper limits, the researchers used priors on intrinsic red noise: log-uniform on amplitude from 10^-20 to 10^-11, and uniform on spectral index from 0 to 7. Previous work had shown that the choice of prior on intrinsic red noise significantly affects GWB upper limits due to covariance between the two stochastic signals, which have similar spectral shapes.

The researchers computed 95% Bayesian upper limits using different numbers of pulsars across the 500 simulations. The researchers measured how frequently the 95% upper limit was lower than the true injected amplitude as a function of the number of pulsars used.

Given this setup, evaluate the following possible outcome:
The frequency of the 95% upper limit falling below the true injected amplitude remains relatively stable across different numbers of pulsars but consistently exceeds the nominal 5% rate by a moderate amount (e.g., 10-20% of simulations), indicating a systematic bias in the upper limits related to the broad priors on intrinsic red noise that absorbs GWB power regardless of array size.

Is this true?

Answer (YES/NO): NO